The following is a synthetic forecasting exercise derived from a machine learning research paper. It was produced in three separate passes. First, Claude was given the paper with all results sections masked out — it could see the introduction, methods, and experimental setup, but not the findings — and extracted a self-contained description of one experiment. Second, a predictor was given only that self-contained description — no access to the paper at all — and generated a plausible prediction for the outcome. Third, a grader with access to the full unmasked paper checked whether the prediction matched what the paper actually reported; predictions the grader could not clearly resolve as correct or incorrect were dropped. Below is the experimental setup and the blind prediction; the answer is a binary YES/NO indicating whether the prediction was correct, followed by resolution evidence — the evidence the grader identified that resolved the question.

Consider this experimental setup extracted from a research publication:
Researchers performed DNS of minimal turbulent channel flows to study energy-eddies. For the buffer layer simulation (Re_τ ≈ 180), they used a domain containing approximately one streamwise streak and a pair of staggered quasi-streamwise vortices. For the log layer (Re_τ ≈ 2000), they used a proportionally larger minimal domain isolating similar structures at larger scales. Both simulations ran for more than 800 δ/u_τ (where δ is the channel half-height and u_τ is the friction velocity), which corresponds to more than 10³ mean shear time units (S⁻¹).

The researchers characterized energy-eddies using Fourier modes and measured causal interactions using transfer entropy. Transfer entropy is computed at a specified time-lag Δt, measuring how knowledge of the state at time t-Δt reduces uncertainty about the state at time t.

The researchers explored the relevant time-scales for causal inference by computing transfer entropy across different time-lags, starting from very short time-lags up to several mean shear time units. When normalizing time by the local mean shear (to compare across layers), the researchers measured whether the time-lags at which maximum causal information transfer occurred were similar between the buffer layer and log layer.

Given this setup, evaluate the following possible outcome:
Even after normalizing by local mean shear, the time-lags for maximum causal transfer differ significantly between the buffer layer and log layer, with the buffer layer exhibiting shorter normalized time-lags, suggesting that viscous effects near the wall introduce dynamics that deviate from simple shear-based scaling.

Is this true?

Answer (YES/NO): NO